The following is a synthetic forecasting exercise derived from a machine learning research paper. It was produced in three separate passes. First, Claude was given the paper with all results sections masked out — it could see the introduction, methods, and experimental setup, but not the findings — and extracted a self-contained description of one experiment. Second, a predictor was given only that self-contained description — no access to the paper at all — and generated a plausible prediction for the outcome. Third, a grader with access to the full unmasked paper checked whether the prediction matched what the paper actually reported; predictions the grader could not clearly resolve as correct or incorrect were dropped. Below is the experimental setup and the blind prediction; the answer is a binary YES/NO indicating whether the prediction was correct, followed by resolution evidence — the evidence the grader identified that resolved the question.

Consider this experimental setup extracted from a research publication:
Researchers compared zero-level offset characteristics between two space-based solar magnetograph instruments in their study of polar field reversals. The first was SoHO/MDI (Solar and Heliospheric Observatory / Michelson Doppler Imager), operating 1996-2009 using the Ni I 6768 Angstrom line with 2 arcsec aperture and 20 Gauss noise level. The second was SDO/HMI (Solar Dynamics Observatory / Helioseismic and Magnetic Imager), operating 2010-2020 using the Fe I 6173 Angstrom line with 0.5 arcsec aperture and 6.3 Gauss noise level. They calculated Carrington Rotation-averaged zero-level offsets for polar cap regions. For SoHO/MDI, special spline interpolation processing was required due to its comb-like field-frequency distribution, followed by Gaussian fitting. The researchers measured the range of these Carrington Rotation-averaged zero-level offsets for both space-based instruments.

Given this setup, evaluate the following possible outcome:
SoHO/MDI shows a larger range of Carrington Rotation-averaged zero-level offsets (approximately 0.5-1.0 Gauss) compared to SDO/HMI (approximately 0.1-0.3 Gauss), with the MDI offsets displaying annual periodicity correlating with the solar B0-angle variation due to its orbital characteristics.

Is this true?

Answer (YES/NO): NO